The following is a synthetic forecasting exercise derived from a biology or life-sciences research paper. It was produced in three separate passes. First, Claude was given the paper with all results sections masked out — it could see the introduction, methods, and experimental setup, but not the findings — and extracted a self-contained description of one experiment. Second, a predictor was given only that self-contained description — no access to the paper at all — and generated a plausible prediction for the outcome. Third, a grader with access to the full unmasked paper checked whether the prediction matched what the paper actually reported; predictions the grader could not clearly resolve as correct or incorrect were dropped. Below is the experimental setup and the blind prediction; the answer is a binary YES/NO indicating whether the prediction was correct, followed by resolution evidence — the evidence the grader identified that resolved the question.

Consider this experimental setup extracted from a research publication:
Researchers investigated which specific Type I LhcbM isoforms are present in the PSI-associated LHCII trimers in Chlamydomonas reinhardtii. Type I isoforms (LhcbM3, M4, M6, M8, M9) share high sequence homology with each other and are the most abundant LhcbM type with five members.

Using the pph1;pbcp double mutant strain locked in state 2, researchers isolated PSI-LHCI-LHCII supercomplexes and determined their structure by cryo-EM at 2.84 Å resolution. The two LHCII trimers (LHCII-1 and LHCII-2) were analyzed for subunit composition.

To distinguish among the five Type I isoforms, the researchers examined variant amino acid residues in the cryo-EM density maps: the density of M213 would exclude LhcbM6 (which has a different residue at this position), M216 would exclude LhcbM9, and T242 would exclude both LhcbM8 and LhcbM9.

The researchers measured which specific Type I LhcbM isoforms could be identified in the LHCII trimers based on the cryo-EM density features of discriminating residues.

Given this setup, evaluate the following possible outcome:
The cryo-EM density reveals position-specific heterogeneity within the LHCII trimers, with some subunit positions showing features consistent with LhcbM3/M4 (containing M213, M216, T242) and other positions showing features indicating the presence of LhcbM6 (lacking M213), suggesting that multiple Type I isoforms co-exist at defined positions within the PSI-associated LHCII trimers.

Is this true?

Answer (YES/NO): NO